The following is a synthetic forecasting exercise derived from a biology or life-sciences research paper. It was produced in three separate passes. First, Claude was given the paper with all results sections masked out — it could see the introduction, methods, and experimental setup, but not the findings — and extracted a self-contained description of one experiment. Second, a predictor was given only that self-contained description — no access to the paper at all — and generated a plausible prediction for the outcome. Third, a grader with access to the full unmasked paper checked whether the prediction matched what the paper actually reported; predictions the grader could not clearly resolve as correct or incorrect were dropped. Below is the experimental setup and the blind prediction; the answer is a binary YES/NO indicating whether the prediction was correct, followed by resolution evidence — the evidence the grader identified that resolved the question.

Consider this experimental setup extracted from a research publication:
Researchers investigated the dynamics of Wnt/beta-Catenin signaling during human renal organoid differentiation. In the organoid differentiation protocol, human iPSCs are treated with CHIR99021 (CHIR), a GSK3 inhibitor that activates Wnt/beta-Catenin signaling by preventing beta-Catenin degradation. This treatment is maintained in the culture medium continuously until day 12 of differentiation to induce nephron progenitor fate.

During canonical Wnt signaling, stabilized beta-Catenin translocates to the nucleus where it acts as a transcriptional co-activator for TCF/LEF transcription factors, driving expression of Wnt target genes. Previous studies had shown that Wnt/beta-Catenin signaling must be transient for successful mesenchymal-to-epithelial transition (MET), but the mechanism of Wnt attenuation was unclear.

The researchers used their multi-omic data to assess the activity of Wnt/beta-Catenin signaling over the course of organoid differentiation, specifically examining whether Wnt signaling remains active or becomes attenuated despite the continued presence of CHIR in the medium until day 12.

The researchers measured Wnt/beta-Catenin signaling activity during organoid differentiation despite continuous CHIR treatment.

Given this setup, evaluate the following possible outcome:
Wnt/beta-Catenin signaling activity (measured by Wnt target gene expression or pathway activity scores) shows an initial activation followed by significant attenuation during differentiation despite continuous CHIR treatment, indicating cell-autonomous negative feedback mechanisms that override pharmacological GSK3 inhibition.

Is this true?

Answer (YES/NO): YES